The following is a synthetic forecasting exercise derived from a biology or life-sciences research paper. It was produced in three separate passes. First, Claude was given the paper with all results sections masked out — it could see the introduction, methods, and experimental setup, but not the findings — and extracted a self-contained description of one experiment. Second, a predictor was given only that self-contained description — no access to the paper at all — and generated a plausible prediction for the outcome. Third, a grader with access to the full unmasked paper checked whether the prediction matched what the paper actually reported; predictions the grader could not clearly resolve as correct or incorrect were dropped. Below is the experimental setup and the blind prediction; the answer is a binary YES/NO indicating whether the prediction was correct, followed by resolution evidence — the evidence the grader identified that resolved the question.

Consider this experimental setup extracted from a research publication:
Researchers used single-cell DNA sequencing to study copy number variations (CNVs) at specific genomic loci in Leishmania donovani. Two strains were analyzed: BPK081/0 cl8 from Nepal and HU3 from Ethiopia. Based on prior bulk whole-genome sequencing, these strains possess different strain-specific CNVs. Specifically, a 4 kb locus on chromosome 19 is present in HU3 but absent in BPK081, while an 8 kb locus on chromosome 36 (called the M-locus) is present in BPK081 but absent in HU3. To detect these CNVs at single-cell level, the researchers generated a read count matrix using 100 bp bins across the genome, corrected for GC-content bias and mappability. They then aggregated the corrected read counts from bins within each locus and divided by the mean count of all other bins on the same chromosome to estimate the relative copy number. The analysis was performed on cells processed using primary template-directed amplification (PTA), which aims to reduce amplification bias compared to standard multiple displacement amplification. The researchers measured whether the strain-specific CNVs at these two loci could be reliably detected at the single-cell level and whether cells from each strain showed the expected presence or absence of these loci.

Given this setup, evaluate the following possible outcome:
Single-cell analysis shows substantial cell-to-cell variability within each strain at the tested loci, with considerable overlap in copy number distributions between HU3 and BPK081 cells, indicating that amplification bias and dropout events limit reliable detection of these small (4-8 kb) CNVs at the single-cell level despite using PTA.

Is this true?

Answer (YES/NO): NO